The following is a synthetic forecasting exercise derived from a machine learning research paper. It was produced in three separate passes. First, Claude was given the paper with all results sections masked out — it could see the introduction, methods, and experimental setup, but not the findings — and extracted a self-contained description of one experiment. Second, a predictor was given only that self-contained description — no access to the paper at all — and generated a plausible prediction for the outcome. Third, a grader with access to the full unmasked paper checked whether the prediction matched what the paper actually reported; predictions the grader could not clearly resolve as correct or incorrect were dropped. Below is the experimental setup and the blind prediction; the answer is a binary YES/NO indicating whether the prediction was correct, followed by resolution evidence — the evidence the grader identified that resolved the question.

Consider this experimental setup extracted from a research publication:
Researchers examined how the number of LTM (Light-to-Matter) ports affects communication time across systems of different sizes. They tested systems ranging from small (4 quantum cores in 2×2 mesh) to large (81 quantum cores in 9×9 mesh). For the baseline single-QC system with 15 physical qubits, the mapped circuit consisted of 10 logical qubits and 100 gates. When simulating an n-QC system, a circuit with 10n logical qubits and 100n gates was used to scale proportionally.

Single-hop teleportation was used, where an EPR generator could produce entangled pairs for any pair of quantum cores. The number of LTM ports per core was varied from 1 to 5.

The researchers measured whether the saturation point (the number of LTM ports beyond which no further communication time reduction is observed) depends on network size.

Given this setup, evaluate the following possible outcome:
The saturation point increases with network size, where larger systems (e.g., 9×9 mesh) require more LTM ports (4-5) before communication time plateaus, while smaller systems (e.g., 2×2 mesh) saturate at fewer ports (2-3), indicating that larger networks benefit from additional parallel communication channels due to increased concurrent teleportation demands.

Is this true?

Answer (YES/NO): NO